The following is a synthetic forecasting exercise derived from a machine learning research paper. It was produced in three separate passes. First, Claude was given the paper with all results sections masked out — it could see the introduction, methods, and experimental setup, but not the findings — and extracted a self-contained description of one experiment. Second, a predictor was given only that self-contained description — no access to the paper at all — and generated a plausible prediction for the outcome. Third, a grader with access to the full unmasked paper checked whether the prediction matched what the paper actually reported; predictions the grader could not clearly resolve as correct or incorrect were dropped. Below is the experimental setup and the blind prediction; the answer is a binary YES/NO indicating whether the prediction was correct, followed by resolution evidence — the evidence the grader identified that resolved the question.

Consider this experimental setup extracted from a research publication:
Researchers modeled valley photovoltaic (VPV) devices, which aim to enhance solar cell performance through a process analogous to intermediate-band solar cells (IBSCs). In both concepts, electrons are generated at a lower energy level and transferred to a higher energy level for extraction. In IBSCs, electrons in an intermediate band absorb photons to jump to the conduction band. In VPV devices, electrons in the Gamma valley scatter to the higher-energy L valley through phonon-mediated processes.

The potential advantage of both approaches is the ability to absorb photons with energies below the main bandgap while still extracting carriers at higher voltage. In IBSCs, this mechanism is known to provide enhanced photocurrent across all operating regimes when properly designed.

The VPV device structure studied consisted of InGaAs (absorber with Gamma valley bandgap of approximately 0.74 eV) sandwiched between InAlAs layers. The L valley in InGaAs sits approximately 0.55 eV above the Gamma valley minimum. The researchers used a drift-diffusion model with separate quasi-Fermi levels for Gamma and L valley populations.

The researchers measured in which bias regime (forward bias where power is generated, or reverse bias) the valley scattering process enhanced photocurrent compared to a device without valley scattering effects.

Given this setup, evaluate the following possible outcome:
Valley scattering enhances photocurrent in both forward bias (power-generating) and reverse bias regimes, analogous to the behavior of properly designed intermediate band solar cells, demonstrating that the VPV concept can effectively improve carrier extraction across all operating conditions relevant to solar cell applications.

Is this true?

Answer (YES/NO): NO